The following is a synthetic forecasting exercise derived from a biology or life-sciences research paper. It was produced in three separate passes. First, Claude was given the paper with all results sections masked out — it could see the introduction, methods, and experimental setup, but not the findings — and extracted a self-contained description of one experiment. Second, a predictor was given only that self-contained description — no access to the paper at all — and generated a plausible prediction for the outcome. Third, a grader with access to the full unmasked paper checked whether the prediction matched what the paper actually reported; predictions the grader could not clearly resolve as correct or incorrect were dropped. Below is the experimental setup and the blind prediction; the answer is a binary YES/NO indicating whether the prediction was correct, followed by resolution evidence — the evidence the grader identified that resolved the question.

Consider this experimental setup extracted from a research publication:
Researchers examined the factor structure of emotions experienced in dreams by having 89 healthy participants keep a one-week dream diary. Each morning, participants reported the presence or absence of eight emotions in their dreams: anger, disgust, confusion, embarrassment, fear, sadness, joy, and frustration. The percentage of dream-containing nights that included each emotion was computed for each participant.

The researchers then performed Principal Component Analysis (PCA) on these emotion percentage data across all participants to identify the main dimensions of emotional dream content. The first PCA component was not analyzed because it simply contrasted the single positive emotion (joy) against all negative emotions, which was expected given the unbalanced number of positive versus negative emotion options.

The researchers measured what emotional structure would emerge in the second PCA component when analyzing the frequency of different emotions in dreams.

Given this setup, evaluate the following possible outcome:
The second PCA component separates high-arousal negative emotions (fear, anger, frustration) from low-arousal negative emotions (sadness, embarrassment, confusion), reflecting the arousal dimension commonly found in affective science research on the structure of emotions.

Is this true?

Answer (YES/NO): NO